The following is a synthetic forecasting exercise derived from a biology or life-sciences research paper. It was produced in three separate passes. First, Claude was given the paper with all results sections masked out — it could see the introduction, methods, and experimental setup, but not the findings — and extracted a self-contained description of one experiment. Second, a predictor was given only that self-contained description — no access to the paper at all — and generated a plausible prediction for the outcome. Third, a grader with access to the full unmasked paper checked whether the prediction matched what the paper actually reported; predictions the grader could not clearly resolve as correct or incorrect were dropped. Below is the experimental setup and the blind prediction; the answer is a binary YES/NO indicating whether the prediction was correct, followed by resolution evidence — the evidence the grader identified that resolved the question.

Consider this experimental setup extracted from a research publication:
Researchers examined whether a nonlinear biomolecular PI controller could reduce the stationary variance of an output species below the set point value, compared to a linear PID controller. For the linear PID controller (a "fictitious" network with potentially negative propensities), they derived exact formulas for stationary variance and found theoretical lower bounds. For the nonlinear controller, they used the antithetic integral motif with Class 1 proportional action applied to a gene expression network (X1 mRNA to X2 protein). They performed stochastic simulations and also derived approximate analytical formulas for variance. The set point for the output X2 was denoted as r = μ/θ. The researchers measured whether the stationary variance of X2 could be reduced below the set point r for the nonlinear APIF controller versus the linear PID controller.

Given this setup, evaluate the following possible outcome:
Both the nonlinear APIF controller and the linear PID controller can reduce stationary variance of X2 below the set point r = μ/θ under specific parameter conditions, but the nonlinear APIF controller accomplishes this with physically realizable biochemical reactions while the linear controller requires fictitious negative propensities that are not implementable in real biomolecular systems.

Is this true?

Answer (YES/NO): NO